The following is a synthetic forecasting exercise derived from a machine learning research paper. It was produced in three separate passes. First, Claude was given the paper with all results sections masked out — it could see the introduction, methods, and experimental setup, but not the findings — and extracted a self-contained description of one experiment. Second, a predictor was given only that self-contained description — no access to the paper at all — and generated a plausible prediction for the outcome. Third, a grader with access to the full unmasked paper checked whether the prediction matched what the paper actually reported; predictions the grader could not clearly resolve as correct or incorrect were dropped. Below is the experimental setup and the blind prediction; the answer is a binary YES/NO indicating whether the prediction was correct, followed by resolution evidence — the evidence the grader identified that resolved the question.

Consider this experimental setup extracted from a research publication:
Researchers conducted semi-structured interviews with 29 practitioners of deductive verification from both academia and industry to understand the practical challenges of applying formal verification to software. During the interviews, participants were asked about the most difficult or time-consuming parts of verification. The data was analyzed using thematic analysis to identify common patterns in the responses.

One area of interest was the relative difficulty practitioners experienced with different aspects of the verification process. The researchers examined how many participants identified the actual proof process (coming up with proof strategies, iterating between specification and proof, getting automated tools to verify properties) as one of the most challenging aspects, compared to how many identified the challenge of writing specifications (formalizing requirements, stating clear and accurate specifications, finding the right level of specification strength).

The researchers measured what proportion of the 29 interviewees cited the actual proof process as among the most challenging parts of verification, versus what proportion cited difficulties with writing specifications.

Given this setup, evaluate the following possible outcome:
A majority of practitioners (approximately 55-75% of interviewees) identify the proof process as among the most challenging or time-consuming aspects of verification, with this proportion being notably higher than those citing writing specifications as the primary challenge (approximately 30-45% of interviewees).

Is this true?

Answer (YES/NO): NO